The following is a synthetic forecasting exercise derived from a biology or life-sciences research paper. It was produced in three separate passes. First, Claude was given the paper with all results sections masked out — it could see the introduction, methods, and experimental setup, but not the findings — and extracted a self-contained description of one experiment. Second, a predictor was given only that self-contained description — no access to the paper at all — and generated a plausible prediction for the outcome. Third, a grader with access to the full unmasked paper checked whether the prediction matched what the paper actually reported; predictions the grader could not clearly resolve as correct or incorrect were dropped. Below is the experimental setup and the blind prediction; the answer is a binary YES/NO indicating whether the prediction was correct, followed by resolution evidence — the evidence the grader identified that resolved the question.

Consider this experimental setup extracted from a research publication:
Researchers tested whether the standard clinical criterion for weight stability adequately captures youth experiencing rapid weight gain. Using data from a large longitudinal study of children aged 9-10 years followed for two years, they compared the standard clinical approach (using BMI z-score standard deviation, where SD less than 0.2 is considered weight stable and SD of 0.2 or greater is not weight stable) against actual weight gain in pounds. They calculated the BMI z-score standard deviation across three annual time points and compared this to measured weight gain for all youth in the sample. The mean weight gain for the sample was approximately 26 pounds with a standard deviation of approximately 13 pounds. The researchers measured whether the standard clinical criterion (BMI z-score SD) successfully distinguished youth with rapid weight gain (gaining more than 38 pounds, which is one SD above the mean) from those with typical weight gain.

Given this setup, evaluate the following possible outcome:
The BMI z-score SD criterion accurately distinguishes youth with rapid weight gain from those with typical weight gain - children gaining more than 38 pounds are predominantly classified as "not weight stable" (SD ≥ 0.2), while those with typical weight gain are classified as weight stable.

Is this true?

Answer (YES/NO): NO